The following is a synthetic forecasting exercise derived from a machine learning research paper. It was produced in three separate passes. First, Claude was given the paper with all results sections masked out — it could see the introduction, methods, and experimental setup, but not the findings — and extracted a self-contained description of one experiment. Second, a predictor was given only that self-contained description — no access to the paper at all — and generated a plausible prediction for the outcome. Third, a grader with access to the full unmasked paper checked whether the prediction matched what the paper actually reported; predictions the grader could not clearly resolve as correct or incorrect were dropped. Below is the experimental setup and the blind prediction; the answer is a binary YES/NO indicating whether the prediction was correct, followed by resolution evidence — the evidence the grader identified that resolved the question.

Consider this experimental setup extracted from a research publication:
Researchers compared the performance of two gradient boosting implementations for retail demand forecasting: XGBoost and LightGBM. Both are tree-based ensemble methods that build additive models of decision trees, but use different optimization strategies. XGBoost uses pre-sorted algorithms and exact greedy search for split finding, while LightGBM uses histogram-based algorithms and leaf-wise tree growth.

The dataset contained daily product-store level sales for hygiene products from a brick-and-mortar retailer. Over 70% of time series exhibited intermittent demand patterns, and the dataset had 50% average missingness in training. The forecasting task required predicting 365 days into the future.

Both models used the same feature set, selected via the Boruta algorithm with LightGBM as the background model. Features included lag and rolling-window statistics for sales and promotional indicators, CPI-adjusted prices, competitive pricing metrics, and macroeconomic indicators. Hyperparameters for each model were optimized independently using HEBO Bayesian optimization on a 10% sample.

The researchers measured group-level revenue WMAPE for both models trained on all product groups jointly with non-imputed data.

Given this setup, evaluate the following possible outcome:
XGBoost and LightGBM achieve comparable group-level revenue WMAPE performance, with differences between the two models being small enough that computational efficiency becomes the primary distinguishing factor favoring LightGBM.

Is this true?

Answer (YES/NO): NO